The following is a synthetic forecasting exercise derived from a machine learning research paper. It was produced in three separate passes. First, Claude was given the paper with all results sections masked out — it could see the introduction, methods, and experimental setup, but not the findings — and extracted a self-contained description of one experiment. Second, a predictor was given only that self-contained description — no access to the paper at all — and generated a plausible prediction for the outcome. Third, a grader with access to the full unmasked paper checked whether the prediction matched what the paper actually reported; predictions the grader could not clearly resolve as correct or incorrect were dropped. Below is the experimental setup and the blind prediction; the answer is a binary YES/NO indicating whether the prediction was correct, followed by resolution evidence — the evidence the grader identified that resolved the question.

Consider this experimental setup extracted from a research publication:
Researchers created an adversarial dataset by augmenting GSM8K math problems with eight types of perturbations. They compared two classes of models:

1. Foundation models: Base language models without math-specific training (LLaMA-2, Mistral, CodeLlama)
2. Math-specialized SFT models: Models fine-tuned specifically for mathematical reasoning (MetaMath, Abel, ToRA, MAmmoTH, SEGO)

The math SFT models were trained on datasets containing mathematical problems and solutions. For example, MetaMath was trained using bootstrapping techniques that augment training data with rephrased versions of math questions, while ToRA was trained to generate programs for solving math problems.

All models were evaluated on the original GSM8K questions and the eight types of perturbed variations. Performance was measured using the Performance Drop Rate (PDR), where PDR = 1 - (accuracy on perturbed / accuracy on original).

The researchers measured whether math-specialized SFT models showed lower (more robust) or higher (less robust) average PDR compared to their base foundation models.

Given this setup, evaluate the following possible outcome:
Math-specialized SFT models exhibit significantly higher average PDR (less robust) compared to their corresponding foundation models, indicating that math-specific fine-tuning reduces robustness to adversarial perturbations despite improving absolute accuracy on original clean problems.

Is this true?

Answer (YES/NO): NO